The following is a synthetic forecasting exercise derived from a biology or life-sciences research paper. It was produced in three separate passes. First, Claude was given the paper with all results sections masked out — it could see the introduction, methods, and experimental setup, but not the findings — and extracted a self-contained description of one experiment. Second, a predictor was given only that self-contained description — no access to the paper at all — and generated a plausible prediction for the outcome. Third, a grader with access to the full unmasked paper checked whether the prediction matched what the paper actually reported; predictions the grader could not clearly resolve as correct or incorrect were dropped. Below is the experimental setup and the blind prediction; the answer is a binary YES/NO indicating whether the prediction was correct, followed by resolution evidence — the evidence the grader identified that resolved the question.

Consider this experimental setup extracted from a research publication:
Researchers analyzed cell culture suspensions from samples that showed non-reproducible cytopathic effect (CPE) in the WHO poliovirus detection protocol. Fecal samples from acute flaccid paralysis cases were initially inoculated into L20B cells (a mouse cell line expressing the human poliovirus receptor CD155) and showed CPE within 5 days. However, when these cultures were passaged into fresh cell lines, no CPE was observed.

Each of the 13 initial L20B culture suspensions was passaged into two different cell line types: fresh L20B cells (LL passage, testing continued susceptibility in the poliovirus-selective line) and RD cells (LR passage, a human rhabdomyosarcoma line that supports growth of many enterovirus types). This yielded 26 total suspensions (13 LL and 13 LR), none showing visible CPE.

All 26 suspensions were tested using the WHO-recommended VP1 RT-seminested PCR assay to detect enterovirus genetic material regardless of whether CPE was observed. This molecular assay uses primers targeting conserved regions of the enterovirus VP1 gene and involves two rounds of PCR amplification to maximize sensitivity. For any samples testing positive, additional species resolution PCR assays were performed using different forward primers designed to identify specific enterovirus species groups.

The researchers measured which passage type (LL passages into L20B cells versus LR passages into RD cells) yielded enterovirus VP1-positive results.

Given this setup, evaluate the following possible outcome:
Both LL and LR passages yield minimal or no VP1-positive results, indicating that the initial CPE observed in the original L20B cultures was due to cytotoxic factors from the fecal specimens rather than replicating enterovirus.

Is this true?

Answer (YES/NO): NO